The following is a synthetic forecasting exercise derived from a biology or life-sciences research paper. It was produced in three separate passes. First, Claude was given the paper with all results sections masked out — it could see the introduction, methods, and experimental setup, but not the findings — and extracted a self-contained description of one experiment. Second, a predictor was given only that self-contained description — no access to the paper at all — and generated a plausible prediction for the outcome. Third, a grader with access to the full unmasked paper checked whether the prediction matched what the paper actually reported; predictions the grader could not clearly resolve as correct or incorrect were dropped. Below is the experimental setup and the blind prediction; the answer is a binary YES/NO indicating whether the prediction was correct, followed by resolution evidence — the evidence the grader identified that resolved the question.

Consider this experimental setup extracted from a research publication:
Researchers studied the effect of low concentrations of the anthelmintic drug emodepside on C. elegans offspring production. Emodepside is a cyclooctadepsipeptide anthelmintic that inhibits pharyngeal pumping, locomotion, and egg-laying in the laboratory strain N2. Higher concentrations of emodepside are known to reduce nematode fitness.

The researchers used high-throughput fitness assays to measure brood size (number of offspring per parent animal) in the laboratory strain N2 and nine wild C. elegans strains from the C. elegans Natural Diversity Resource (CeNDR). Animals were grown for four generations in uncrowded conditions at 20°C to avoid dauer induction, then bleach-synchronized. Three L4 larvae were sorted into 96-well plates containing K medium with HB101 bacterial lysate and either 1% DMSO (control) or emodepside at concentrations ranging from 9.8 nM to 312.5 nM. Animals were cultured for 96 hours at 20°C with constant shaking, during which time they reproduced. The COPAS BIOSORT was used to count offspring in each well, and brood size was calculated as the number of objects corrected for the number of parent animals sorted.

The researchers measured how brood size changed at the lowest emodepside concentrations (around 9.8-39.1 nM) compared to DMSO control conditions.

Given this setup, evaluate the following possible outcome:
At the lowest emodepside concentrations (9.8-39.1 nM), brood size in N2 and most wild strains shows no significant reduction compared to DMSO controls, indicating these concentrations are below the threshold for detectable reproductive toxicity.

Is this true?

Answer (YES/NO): NO